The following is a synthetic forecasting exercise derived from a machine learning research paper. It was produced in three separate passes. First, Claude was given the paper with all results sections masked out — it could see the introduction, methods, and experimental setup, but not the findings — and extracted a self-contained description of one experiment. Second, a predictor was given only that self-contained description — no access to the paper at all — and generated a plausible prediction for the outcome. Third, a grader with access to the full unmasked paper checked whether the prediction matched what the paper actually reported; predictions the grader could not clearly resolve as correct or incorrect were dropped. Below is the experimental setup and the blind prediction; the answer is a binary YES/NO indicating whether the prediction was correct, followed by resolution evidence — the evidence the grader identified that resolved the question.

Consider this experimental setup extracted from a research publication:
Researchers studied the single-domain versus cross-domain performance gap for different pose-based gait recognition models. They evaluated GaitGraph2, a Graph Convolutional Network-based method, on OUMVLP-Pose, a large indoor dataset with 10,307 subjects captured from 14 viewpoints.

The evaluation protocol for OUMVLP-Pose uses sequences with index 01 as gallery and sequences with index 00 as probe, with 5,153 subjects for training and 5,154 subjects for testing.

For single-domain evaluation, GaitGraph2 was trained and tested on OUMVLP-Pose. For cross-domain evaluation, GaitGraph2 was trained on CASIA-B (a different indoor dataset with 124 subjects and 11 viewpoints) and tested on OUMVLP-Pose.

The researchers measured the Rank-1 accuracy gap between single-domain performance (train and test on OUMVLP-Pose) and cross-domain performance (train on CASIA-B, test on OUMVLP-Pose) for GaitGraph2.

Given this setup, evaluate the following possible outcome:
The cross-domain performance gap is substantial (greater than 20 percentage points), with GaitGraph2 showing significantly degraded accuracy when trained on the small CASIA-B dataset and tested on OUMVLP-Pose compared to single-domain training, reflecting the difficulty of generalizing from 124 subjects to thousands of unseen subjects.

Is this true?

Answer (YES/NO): YES